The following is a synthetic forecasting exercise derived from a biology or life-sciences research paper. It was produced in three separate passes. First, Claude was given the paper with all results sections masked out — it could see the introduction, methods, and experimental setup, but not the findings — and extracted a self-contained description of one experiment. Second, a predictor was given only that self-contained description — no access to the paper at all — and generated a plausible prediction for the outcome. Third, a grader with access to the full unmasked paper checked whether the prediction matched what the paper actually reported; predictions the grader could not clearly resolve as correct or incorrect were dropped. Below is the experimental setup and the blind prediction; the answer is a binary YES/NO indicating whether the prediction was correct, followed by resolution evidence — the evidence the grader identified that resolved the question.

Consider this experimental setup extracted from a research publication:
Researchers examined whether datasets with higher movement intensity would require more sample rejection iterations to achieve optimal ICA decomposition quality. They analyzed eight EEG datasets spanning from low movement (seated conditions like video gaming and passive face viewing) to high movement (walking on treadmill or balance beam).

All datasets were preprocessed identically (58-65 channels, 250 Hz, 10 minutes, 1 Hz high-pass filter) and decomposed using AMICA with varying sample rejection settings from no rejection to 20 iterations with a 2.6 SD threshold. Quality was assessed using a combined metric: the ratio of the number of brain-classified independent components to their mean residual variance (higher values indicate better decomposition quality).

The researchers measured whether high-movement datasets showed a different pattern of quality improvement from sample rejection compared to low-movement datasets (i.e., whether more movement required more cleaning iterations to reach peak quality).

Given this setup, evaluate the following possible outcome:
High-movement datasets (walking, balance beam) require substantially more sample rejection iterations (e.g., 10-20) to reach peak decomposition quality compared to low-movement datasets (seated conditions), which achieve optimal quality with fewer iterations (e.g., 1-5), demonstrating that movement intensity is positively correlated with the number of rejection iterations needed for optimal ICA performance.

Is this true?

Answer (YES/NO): NO